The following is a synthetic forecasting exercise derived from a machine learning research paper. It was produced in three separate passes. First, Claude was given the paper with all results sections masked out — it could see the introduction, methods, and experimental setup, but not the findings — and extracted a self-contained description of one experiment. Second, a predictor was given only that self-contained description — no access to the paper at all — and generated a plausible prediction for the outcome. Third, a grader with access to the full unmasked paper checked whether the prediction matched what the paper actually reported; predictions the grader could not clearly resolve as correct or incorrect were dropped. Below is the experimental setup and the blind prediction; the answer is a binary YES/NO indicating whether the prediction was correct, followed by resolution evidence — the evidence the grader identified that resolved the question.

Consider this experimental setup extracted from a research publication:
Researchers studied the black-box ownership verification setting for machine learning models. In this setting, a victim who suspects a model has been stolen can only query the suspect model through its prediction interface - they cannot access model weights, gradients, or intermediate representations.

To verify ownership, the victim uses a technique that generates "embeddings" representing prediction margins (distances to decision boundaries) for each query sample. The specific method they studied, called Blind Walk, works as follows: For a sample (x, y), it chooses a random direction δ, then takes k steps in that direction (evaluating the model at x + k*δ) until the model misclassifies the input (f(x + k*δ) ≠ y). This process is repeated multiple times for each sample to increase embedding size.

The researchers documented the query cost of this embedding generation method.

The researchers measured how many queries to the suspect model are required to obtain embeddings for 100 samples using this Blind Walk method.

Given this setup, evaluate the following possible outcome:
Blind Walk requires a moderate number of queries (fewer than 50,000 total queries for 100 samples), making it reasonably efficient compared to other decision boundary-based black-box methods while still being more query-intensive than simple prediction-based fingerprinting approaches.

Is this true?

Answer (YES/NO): YES